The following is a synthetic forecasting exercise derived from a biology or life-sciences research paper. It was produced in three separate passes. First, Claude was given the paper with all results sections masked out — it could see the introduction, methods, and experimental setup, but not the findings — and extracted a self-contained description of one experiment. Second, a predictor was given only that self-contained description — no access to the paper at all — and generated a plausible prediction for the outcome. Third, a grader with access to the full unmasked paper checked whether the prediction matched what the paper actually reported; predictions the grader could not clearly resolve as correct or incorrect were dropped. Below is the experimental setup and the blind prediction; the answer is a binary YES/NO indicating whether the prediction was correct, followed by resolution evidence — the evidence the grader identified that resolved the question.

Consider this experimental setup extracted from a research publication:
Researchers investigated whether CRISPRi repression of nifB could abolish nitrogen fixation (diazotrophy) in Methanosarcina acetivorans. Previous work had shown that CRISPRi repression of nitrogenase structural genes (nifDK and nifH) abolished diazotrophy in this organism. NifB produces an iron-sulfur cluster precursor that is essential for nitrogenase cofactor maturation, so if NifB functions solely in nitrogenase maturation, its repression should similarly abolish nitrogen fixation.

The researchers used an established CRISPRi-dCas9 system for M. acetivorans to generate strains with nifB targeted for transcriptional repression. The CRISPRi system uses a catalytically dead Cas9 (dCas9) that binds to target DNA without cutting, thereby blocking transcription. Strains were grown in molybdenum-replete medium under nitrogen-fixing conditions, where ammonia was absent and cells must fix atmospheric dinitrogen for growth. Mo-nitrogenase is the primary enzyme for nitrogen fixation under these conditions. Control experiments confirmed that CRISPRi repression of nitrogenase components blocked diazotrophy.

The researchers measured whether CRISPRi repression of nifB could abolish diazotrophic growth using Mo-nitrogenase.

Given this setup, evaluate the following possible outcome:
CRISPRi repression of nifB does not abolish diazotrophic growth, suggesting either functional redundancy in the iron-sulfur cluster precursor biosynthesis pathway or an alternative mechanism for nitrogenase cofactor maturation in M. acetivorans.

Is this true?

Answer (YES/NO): NO